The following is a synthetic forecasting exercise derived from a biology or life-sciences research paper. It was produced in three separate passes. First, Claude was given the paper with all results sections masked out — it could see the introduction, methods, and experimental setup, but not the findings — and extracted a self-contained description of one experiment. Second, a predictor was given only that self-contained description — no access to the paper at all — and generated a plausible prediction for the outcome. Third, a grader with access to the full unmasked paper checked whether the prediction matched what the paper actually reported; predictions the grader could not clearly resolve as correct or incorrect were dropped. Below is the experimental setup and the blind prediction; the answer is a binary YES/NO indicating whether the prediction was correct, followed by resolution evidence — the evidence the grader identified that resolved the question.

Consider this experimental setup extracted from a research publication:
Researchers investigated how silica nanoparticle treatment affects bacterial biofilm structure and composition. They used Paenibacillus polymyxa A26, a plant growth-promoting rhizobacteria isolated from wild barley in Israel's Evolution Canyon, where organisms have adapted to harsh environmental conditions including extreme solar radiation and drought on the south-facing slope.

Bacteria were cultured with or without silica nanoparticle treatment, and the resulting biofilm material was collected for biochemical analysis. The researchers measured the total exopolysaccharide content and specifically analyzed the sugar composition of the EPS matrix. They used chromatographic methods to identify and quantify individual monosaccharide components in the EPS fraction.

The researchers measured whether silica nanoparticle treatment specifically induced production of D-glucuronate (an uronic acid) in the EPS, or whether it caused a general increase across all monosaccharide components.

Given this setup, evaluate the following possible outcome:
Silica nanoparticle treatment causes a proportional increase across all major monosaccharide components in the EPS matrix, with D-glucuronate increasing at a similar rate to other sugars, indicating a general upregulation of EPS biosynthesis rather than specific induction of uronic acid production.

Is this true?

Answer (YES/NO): NO